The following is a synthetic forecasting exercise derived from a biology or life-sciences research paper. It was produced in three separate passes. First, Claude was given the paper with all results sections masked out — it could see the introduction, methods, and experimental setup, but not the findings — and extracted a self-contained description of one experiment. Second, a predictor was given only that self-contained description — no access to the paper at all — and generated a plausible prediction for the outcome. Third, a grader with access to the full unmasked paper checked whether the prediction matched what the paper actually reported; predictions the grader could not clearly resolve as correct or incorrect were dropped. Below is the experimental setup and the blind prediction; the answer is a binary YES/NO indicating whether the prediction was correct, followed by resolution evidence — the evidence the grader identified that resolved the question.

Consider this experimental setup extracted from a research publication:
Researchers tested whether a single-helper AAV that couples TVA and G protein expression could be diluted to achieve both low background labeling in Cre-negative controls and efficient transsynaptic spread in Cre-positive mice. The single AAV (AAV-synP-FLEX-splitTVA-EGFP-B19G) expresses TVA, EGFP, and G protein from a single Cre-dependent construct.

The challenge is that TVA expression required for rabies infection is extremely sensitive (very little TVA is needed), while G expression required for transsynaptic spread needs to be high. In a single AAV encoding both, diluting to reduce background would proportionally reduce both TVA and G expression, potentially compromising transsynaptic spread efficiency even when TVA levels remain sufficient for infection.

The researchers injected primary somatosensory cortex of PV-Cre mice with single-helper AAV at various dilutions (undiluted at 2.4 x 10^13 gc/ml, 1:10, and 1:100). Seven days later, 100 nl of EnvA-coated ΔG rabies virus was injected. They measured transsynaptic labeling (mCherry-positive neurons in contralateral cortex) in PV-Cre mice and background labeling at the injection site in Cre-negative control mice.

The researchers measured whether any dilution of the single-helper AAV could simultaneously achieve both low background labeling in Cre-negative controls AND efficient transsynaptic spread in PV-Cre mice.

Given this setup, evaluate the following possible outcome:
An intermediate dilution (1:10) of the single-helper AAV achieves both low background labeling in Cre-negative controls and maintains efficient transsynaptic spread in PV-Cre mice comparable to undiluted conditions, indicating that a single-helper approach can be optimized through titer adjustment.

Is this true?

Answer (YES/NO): NO